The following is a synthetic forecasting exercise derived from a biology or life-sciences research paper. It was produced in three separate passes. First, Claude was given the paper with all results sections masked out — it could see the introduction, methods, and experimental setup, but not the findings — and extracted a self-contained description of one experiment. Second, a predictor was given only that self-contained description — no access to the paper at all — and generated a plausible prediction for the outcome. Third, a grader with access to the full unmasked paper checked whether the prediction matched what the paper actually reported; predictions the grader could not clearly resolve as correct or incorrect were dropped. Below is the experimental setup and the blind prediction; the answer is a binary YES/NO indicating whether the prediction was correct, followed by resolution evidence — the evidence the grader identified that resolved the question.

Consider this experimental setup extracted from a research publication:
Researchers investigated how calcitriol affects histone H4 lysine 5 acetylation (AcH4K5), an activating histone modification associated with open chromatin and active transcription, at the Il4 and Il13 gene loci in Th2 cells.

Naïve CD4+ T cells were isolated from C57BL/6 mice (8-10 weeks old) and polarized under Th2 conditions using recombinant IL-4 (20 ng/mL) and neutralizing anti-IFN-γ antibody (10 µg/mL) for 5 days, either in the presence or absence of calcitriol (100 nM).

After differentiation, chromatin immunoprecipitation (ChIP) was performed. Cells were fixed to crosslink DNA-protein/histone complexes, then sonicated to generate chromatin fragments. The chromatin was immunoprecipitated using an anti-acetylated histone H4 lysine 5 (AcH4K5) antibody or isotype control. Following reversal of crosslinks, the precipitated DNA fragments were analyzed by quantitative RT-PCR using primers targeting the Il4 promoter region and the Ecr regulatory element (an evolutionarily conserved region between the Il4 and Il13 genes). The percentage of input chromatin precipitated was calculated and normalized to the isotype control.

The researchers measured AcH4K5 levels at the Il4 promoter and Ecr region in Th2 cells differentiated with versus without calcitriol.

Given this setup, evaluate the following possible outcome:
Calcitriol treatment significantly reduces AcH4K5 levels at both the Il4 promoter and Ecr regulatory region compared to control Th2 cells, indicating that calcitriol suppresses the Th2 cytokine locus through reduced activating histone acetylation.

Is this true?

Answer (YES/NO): NO